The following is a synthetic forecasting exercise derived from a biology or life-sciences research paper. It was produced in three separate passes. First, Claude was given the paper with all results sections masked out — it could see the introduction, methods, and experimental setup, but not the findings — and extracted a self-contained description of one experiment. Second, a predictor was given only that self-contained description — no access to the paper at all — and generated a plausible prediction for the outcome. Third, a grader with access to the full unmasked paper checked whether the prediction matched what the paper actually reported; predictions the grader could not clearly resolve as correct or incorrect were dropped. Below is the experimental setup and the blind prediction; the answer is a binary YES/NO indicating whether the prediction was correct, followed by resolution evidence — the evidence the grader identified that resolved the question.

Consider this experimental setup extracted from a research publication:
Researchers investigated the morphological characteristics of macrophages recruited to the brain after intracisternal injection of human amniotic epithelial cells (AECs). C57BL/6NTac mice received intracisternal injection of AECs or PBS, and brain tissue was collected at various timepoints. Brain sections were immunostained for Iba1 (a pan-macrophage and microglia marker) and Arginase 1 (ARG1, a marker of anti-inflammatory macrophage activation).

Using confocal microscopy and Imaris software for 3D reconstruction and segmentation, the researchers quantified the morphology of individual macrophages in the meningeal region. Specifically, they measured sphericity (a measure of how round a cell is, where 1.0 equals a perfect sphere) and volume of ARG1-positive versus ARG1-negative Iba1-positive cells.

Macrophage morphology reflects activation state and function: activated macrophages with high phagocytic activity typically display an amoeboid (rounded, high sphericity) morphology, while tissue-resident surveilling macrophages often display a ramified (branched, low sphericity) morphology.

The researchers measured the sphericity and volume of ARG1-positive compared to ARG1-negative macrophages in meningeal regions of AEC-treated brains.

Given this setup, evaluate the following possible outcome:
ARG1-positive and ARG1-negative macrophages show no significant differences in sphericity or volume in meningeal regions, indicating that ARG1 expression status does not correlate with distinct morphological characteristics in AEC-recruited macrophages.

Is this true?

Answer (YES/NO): NO